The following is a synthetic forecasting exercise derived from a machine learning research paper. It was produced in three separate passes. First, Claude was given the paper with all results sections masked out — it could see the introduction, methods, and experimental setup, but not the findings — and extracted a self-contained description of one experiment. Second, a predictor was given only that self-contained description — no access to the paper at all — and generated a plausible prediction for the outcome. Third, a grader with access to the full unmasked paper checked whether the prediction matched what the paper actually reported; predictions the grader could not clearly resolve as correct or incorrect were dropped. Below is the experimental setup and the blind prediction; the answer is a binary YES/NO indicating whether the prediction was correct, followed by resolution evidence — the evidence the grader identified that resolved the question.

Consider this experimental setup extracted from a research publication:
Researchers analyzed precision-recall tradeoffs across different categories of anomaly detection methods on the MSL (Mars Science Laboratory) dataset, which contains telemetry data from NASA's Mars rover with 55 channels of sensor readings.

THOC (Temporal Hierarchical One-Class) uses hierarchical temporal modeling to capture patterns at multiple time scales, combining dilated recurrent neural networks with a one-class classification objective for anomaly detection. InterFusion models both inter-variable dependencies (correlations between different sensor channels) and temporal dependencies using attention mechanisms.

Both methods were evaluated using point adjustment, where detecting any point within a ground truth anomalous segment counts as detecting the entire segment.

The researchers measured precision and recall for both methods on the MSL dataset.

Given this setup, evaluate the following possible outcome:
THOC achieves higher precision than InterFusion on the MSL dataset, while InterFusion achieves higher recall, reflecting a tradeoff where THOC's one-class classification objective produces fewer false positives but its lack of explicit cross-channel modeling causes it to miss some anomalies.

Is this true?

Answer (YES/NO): YES